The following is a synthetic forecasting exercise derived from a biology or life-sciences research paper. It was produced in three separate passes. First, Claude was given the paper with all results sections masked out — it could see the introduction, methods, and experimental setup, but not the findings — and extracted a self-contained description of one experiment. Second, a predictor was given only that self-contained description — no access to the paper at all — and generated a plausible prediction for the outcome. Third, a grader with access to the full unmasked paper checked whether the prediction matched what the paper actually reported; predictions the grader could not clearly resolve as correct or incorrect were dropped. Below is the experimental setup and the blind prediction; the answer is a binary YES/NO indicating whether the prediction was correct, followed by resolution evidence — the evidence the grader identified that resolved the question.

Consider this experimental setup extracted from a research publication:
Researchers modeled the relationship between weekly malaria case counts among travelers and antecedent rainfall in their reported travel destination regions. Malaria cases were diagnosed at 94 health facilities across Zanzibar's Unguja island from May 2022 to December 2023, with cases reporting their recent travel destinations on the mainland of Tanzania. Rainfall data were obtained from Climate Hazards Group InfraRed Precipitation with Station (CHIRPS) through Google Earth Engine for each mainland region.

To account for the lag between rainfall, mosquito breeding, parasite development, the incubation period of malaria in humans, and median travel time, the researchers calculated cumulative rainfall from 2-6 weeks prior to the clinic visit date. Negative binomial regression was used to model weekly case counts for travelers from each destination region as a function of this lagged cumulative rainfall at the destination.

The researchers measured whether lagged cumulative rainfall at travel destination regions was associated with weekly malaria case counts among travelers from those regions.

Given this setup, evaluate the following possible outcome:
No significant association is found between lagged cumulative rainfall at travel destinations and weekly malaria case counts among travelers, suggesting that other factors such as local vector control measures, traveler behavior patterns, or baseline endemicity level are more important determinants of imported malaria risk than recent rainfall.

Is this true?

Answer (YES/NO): NO